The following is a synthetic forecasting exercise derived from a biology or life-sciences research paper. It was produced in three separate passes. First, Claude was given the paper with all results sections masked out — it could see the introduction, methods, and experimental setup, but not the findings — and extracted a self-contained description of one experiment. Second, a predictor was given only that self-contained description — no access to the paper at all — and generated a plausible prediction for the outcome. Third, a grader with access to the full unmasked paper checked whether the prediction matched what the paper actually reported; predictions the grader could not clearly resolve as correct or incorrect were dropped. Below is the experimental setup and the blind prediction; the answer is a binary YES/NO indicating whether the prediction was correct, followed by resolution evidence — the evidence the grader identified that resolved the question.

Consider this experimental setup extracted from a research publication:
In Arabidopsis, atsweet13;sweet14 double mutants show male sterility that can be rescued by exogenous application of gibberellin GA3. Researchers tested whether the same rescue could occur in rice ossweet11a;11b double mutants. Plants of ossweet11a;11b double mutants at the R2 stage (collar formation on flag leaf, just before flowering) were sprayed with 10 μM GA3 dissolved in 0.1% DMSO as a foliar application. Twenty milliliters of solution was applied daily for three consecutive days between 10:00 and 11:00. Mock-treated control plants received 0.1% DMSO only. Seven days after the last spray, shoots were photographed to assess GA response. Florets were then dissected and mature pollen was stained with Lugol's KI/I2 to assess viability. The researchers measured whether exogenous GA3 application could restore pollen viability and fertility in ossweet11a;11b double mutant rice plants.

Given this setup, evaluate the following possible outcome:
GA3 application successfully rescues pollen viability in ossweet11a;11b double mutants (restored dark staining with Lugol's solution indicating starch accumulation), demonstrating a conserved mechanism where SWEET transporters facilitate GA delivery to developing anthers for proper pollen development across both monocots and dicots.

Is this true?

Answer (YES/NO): NO